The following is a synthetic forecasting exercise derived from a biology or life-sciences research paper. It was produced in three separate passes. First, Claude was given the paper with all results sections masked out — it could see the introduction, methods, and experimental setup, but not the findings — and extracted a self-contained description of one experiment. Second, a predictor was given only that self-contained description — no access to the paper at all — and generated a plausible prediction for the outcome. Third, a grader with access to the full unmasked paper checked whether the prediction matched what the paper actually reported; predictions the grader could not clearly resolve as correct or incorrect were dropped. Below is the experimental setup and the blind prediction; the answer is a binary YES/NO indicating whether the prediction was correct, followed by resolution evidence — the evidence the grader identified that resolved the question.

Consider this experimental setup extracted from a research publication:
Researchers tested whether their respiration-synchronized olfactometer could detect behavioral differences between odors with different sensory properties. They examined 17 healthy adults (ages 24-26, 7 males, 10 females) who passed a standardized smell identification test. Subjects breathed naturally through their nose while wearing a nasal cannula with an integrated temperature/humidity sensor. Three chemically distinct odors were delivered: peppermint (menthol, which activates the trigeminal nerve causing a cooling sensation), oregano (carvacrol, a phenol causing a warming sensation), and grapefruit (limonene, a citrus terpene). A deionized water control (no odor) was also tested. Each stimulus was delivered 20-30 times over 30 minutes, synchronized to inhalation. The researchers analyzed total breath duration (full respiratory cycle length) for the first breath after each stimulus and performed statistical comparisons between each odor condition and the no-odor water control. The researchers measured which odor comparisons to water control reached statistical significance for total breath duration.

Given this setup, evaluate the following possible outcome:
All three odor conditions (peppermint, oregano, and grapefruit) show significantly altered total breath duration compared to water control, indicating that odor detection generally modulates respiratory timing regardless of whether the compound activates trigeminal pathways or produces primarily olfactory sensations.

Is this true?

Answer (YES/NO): NO